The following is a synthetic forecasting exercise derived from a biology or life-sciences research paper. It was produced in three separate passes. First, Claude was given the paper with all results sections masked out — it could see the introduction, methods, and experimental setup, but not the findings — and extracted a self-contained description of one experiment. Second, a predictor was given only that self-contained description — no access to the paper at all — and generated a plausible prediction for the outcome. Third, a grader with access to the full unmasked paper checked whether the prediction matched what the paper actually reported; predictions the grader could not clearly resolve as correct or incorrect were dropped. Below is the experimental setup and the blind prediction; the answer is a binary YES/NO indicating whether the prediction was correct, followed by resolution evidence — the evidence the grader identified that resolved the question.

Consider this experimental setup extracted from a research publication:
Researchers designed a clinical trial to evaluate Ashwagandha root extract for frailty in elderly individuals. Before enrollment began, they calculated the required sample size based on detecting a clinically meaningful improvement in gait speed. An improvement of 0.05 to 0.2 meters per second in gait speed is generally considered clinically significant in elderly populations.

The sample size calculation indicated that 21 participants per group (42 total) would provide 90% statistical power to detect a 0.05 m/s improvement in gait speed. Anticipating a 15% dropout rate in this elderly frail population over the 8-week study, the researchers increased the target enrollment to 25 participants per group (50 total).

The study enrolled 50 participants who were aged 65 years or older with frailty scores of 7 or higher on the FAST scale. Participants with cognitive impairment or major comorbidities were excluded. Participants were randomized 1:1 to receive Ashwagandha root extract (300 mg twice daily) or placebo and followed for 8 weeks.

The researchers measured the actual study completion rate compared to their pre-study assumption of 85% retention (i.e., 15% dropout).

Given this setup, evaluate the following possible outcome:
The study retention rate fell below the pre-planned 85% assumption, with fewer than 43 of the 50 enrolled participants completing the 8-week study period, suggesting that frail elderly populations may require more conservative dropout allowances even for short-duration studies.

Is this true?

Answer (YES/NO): NO